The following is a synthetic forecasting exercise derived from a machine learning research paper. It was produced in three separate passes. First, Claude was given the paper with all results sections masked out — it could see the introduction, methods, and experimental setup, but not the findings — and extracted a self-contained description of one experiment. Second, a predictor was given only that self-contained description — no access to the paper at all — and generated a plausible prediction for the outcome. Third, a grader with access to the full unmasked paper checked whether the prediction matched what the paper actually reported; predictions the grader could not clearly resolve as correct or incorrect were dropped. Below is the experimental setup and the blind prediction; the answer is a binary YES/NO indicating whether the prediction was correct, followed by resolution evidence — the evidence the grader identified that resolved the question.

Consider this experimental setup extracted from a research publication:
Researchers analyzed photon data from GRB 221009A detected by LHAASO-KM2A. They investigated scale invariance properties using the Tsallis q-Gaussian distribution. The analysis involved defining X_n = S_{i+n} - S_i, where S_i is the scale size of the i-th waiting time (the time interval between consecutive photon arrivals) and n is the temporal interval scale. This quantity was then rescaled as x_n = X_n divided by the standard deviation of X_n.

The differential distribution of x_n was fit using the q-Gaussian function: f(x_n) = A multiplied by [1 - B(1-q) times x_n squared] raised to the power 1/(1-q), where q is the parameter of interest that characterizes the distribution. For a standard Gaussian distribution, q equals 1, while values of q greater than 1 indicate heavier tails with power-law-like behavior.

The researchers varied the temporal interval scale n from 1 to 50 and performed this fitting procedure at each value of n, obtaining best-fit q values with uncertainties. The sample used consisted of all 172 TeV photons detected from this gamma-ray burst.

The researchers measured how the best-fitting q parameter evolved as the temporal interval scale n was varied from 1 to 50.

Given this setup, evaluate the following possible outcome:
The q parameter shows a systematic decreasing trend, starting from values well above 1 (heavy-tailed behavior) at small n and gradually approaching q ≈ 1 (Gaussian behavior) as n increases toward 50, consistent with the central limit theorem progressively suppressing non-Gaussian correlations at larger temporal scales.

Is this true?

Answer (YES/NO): NO